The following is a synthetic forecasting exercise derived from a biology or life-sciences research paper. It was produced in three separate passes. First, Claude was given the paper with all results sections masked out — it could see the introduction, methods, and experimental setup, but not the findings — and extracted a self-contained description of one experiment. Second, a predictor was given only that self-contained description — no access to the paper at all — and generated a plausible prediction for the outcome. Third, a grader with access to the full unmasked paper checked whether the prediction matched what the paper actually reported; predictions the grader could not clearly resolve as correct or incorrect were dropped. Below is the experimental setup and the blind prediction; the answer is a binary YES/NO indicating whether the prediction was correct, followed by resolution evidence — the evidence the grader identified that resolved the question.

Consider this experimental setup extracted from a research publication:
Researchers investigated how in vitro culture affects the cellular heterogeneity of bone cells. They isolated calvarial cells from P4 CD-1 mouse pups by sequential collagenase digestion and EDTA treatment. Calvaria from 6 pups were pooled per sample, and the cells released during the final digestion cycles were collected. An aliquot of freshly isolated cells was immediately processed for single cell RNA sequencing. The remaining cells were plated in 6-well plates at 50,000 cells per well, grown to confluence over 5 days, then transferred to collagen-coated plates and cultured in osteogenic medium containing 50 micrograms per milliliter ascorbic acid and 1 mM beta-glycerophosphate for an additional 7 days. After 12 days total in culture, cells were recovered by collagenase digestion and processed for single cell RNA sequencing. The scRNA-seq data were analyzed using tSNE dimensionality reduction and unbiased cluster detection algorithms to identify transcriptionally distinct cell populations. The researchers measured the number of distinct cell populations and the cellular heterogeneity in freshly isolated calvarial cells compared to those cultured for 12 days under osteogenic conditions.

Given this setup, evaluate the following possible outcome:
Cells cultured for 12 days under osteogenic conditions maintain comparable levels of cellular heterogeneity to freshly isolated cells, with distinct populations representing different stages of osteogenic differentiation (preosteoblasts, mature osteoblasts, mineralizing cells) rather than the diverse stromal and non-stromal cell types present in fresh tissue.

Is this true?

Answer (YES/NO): NO